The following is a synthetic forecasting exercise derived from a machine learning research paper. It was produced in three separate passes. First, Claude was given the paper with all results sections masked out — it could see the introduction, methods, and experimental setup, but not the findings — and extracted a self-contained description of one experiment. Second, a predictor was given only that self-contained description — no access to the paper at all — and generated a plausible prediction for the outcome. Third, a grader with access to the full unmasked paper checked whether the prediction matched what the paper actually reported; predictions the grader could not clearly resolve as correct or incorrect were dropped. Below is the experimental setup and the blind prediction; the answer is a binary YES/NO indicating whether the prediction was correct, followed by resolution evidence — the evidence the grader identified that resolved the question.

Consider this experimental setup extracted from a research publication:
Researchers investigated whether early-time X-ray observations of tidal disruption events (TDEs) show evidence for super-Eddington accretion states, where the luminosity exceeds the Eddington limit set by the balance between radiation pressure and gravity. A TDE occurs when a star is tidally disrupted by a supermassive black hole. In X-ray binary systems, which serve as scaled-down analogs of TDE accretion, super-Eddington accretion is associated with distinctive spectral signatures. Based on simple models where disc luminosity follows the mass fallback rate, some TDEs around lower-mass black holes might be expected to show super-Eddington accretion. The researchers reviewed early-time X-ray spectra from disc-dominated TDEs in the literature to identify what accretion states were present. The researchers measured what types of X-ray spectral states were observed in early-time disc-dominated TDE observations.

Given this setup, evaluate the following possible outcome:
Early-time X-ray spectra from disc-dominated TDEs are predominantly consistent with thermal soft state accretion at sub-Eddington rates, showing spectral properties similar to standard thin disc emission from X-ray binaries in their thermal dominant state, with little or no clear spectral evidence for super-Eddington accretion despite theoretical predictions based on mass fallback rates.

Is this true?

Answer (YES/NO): YES